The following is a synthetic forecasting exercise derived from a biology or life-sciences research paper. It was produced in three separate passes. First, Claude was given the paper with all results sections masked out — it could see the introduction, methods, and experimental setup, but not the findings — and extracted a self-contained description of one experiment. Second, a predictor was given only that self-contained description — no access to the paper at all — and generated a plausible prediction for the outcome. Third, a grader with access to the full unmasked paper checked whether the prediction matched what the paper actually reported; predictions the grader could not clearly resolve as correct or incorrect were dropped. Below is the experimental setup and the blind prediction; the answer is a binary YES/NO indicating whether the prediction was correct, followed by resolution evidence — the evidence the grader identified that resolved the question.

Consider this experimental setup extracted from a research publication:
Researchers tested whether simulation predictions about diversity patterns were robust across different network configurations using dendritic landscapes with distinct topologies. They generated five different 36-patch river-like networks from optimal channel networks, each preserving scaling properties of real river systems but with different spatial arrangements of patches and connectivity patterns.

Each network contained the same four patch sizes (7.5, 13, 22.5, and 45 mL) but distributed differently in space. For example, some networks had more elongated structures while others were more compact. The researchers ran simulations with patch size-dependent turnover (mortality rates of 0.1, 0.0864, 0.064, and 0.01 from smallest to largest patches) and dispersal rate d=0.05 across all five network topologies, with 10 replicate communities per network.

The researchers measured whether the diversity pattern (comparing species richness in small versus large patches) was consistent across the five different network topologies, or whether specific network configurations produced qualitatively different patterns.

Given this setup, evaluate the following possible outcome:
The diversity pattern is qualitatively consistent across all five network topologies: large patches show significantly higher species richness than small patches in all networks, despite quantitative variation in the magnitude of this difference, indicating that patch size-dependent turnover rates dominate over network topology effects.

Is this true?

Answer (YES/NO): NO